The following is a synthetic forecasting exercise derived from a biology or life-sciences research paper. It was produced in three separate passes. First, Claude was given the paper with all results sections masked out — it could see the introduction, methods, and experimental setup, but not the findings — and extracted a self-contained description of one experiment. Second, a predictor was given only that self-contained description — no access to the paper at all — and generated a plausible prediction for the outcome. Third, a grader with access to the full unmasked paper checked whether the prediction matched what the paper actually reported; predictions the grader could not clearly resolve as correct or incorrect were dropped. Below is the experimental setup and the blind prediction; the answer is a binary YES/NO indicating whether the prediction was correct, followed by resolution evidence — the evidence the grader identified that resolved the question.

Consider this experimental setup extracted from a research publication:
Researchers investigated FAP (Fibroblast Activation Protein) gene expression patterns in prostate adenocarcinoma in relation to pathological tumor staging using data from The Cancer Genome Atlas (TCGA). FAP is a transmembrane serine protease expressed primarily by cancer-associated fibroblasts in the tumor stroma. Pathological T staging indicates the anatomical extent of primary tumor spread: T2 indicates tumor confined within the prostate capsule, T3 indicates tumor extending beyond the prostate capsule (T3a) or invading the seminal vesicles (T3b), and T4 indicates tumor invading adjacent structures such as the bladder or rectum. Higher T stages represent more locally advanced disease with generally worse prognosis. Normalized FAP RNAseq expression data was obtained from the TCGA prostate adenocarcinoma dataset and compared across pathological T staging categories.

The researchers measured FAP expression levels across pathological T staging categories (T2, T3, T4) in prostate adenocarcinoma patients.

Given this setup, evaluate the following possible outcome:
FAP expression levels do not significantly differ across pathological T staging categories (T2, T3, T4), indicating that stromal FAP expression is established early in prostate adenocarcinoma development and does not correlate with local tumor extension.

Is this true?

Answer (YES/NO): NO